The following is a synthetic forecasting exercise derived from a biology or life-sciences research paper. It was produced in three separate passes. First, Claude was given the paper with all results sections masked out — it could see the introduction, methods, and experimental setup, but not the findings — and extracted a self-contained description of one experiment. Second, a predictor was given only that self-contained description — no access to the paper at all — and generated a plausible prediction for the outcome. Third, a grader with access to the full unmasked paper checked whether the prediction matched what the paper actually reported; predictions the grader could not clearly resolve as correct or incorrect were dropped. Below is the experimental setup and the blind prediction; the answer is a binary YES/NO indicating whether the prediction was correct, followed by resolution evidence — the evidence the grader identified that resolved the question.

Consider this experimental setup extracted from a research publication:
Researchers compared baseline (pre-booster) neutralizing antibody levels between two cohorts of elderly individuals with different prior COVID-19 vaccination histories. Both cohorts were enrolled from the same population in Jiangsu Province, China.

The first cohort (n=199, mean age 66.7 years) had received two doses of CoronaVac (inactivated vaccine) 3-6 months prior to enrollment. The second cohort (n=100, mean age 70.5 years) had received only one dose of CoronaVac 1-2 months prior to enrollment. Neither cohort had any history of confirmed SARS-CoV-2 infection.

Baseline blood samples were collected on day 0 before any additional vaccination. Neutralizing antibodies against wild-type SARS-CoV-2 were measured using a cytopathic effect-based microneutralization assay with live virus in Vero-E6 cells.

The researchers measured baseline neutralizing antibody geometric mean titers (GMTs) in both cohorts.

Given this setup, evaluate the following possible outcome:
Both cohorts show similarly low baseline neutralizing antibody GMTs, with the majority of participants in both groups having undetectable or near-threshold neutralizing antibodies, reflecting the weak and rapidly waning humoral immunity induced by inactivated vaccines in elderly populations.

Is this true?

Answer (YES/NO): YES